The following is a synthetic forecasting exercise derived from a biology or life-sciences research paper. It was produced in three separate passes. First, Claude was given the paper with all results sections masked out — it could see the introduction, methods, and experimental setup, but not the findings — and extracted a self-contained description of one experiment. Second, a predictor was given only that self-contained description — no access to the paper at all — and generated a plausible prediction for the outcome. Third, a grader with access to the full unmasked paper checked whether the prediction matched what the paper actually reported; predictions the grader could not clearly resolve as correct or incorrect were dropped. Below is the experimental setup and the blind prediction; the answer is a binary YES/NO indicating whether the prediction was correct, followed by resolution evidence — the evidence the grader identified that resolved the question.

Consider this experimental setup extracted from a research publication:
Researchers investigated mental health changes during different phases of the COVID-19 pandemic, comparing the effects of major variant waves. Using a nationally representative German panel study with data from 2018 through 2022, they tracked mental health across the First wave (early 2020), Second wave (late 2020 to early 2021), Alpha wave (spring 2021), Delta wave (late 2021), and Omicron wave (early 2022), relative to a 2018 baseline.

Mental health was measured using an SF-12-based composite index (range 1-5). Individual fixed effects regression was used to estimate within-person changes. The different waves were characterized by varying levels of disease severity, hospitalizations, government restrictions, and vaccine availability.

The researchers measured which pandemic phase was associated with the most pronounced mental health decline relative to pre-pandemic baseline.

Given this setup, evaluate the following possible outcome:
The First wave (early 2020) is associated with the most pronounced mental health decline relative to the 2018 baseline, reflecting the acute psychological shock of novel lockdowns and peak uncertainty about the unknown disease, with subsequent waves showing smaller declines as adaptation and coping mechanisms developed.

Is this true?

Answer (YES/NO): NO